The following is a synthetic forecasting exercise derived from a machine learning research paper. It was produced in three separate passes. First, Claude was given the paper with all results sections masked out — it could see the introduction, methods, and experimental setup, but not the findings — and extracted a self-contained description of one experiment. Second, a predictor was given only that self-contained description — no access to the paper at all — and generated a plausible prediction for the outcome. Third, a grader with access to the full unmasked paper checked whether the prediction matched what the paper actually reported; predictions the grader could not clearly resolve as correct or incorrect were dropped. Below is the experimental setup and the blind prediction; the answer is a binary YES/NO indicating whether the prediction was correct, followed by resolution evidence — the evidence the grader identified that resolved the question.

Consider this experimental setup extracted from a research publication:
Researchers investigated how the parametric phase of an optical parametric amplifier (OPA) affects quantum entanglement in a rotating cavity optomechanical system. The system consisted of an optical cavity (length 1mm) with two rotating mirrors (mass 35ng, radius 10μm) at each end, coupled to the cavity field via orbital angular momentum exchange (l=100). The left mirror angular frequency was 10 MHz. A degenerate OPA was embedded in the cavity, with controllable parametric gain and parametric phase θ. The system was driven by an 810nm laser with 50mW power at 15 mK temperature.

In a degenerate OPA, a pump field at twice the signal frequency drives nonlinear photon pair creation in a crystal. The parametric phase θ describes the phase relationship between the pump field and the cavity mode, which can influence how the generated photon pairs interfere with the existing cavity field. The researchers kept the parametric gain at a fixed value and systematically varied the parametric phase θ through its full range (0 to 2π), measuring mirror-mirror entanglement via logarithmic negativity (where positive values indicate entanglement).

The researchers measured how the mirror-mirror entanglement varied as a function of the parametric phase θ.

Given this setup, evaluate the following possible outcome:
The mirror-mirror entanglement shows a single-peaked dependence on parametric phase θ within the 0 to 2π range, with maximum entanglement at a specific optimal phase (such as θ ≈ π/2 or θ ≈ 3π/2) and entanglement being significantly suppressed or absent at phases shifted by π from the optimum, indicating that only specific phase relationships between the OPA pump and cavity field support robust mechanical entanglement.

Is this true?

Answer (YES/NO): YES